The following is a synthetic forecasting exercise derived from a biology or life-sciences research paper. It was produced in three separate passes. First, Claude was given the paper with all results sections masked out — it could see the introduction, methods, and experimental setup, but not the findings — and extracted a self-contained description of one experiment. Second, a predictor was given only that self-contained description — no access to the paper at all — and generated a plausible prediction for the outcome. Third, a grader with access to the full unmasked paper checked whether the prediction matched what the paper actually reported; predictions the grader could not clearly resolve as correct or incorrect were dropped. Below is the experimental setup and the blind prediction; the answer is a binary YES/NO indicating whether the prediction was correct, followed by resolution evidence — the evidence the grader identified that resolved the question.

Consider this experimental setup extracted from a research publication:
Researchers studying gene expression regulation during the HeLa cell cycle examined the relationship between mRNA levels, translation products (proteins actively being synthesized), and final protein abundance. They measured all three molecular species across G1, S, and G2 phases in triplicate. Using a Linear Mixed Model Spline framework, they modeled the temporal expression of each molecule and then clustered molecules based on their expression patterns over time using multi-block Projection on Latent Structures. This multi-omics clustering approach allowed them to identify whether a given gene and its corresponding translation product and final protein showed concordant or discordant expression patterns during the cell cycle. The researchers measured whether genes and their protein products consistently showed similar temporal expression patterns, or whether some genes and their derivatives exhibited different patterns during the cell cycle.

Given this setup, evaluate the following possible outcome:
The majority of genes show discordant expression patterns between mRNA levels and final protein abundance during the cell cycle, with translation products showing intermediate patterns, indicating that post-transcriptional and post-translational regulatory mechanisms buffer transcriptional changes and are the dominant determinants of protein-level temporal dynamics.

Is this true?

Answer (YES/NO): NO